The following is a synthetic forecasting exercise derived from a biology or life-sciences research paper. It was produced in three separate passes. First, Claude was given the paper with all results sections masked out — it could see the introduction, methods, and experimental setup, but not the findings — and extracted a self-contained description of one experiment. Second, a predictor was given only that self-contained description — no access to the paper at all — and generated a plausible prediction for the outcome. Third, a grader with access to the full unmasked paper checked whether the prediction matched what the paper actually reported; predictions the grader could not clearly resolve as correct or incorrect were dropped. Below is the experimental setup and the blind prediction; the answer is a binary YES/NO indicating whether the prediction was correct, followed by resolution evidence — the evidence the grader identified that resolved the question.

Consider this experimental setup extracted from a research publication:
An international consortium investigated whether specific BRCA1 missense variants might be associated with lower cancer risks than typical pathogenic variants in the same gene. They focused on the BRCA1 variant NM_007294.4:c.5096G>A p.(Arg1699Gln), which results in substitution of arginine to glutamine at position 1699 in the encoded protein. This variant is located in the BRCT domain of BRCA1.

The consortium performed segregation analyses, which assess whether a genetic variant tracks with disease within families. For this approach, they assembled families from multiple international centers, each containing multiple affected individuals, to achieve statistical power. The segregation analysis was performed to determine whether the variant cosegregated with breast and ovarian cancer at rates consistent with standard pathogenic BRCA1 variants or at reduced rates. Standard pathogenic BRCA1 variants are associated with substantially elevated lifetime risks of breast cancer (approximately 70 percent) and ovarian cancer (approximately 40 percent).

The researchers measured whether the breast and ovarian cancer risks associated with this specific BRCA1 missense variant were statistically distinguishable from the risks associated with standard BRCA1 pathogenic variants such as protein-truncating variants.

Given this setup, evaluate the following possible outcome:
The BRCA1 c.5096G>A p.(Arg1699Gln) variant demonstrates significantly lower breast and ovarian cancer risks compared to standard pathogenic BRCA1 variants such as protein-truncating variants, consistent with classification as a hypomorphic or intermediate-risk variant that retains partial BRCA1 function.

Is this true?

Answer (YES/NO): YES